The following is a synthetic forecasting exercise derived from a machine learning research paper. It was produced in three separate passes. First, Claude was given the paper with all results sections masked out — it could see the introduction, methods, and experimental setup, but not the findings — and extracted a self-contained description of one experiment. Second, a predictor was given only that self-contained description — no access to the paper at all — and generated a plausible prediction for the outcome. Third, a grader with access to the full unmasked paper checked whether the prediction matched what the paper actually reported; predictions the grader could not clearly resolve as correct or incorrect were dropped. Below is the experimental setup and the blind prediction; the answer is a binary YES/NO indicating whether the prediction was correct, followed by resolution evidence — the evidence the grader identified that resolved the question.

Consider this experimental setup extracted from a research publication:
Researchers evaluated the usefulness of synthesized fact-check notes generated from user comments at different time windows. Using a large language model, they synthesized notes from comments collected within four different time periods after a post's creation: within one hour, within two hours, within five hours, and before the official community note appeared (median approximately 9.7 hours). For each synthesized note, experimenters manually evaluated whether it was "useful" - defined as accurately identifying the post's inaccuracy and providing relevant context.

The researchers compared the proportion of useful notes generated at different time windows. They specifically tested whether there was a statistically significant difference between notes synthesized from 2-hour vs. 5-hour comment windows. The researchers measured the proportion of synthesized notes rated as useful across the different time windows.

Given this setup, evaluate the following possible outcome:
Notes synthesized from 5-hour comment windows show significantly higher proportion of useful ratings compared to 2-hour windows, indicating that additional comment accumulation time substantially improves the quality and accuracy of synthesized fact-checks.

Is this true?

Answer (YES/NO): NO